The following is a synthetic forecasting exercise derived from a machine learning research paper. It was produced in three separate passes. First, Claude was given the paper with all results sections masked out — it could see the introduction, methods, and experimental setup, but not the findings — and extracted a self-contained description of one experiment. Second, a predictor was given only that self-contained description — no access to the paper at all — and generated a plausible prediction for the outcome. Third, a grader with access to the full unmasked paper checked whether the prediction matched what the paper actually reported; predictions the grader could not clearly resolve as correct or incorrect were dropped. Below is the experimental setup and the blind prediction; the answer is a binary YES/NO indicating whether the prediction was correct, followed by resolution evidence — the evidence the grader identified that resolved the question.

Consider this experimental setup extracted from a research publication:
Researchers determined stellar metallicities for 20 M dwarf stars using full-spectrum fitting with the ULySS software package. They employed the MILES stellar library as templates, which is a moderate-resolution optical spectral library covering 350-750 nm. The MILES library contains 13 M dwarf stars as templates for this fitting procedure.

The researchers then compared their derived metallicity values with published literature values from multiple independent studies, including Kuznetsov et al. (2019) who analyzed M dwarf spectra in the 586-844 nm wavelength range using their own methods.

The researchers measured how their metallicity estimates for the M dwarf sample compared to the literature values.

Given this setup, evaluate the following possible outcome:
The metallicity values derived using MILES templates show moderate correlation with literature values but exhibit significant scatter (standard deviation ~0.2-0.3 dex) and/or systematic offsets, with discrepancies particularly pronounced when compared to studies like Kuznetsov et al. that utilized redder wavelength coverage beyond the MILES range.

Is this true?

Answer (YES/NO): YES